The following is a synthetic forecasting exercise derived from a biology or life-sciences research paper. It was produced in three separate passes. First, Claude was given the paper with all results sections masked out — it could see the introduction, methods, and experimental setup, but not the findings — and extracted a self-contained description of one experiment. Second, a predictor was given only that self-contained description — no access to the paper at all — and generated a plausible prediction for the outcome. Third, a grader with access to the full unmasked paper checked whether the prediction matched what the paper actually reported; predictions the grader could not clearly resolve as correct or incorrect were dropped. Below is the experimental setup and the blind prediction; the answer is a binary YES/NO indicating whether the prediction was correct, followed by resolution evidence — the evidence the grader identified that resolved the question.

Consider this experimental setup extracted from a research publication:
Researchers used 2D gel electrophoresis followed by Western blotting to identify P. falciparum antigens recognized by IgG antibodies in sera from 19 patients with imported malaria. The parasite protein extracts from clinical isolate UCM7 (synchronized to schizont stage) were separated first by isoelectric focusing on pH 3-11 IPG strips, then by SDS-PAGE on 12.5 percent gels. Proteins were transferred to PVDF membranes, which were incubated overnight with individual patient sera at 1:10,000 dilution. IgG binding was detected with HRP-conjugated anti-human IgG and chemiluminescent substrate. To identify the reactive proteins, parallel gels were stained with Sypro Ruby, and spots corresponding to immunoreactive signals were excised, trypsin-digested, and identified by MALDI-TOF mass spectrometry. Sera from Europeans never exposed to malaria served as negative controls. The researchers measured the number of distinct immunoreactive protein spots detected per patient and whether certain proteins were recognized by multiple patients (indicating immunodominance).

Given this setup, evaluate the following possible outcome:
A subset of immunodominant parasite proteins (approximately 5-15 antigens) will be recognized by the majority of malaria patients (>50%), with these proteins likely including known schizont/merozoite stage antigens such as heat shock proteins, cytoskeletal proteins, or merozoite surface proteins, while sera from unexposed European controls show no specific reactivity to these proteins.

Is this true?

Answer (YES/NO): NO